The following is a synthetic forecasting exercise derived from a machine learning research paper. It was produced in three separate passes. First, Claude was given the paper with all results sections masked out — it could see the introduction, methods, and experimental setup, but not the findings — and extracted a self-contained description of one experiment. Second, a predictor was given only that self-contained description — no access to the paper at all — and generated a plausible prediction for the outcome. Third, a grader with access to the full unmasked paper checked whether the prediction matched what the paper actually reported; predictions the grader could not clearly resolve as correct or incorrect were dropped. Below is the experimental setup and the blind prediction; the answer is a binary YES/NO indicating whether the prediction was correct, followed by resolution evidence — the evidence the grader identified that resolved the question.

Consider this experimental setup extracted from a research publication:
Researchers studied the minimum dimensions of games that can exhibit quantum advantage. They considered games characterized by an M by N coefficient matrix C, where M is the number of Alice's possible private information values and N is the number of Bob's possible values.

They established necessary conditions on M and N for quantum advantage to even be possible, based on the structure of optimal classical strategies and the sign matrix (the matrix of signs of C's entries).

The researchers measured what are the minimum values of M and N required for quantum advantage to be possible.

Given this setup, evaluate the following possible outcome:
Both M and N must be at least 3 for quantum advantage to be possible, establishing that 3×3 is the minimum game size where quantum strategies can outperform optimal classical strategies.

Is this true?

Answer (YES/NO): NO